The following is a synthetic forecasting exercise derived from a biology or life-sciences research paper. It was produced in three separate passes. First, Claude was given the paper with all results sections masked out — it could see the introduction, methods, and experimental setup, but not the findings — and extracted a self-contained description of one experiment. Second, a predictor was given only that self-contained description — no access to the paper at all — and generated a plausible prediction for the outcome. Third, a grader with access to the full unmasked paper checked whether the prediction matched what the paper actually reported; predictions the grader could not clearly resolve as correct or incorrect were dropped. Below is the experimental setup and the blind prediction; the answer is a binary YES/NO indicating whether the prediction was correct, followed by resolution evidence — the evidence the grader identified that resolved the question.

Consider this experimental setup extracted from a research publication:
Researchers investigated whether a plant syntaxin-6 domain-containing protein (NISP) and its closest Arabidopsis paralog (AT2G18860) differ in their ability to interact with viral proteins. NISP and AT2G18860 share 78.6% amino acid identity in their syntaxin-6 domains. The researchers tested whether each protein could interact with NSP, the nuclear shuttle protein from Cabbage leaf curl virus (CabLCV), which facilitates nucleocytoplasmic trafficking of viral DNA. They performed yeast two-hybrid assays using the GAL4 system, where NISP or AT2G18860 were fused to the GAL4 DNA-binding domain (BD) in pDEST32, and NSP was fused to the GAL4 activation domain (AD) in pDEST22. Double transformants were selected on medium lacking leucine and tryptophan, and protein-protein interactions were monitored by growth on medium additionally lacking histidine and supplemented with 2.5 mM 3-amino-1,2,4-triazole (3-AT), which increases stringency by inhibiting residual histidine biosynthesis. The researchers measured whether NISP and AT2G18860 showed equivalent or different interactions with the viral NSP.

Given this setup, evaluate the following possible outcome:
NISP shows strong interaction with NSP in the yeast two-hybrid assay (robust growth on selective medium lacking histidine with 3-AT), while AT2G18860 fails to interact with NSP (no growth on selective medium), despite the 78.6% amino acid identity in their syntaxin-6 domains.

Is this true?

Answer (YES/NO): YES